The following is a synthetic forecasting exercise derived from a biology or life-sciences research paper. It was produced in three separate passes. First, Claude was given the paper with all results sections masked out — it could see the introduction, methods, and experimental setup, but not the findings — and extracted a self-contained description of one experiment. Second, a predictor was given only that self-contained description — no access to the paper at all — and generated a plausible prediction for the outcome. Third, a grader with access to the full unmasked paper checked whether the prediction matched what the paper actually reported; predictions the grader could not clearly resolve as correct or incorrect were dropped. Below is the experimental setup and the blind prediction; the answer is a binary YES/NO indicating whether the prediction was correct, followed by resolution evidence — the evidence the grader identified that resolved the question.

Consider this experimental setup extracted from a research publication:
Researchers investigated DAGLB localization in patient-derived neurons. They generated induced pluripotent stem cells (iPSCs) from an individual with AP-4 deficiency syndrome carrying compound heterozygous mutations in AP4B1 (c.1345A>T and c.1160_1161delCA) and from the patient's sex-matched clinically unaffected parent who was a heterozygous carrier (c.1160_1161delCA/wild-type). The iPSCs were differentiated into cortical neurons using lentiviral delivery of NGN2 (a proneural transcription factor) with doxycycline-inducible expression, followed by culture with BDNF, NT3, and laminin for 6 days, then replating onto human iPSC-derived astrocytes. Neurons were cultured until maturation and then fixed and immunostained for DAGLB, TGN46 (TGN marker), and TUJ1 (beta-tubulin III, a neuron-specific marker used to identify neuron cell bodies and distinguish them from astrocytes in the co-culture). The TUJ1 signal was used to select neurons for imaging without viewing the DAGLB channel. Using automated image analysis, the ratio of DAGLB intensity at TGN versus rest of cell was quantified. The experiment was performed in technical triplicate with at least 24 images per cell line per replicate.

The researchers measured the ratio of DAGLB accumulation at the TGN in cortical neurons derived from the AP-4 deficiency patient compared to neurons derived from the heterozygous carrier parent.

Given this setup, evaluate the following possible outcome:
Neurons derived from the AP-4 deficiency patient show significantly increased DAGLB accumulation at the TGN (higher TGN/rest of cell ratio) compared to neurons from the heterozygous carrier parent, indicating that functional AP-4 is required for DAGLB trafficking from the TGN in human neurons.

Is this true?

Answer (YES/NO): YES